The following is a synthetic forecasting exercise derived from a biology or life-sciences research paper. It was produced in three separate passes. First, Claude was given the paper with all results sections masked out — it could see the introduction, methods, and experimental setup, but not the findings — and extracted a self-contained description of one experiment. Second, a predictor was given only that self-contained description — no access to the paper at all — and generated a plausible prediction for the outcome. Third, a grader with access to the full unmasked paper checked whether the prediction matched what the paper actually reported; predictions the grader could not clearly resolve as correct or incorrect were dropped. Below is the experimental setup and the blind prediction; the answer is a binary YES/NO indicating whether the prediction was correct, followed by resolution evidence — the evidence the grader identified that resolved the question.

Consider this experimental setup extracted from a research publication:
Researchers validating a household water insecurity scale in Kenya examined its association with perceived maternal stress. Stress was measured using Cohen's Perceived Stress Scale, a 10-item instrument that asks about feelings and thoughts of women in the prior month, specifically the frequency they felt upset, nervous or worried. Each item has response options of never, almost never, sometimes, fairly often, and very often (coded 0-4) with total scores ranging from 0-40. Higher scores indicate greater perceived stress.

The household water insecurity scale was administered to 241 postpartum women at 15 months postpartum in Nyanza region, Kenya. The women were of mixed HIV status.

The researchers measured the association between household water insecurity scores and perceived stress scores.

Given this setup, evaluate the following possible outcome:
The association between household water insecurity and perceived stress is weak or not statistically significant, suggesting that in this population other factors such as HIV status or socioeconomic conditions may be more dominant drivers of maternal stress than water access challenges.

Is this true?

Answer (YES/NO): NO